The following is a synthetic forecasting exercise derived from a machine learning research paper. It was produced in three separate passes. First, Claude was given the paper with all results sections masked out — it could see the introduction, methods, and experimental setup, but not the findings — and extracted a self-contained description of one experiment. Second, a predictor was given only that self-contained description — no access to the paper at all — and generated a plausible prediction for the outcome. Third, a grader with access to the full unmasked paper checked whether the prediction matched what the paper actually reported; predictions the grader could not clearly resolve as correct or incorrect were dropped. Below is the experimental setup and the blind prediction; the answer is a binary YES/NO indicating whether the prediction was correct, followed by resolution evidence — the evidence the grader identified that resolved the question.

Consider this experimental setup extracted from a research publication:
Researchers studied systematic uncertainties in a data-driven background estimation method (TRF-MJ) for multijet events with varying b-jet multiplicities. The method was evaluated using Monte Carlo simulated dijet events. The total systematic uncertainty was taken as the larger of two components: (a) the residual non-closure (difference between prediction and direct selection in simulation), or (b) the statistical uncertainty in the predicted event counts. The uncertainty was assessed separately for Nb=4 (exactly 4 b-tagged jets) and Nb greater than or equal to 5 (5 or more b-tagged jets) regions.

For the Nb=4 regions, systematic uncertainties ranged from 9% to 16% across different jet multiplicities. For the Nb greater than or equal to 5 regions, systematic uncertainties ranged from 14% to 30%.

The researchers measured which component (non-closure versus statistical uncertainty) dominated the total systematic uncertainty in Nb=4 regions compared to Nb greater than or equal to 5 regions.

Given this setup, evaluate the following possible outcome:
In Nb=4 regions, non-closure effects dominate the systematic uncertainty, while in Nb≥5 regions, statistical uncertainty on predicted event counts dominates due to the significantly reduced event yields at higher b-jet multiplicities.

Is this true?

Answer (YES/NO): YES